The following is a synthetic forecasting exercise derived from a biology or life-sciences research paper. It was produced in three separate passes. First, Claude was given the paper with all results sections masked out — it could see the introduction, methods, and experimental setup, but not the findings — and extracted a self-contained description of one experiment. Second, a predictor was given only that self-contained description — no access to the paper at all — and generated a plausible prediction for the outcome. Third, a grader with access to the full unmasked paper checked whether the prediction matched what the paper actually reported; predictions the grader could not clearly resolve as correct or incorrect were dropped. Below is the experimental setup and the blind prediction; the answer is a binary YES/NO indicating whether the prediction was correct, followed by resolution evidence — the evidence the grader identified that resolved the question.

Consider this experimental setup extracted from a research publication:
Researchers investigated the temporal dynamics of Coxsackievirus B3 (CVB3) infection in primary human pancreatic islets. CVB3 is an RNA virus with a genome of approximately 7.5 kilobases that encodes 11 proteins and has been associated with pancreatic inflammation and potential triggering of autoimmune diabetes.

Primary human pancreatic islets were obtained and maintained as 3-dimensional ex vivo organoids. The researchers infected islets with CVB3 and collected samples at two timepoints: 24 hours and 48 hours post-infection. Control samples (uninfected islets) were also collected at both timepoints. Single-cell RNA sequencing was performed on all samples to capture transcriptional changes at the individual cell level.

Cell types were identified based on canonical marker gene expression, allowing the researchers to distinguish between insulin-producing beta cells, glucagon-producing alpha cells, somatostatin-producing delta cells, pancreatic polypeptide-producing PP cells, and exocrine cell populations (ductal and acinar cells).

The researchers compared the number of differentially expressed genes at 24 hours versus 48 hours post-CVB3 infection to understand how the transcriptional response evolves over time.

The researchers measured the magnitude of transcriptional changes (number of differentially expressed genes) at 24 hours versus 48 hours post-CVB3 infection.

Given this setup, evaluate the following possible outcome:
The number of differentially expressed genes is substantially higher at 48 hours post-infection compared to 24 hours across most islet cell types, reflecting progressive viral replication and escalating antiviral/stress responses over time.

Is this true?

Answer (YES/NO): NO